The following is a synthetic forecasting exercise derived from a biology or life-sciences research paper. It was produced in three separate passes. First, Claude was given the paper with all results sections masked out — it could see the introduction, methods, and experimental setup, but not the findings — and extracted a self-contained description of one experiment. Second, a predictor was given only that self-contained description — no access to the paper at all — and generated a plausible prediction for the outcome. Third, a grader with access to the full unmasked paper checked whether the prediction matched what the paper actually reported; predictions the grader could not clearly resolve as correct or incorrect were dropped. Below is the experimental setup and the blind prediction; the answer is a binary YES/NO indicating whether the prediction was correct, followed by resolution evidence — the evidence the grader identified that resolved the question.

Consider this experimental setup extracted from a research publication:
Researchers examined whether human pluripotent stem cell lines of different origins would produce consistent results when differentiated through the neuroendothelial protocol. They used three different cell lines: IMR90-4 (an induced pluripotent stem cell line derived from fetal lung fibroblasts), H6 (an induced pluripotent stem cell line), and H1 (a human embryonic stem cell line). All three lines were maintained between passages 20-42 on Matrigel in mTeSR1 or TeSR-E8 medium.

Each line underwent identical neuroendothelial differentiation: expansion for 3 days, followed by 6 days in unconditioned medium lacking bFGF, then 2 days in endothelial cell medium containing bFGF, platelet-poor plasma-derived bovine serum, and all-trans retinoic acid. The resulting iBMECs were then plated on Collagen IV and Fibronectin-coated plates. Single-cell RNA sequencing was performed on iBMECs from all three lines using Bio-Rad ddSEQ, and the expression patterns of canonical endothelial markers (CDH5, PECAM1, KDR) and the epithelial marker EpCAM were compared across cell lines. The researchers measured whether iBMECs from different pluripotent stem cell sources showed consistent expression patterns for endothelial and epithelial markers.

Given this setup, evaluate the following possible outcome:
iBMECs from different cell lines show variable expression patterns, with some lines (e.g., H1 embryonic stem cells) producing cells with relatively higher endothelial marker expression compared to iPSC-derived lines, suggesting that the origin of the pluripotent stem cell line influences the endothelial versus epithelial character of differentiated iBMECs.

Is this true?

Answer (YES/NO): NO